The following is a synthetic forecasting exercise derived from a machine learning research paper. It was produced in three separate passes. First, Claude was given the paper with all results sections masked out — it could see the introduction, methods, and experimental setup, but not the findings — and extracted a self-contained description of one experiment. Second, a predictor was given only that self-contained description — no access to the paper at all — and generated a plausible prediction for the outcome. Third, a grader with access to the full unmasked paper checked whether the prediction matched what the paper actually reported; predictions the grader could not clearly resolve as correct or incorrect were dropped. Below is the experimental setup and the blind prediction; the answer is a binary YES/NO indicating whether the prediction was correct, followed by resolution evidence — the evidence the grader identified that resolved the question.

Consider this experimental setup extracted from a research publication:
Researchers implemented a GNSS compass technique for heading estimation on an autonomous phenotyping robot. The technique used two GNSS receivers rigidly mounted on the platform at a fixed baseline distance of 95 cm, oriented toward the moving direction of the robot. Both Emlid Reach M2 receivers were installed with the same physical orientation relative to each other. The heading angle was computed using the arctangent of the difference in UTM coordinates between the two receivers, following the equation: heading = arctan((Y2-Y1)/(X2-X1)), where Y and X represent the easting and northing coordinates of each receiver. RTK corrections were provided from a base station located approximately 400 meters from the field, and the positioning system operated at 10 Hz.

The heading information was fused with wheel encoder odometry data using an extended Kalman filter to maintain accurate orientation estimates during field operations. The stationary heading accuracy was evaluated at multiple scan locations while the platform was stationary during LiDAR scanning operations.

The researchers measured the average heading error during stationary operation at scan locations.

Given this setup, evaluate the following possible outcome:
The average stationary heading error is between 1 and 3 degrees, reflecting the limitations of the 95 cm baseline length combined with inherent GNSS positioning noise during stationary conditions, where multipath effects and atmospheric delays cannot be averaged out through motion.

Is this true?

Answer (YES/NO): NO